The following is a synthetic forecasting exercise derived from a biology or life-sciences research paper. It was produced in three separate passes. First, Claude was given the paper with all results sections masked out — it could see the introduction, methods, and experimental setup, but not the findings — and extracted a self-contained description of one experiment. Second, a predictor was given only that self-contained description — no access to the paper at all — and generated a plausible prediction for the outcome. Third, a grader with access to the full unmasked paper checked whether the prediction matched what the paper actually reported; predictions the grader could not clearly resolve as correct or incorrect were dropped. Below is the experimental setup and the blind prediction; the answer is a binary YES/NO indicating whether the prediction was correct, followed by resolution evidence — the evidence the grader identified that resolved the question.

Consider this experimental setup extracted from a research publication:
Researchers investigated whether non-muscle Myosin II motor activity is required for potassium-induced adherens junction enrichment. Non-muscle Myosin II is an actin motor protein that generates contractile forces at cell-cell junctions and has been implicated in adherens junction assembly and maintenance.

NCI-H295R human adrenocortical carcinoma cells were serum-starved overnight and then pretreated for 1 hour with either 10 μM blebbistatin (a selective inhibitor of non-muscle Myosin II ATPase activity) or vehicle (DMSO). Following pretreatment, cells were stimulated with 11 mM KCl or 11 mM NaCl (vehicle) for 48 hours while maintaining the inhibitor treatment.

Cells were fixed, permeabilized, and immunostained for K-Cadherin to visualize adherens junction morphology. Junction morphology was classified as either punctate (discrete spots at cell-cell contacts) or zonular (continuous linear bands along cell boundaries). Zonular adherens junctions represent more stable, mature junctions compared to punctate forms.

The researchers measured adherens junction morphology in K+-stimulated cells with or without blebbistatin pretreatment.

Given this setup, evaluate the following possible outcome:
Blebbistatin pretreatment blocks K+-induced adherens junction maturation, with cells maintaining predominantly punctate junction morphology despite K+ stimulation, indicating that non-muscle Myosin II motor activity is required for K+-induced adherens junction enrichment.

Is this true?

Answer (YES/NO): YES